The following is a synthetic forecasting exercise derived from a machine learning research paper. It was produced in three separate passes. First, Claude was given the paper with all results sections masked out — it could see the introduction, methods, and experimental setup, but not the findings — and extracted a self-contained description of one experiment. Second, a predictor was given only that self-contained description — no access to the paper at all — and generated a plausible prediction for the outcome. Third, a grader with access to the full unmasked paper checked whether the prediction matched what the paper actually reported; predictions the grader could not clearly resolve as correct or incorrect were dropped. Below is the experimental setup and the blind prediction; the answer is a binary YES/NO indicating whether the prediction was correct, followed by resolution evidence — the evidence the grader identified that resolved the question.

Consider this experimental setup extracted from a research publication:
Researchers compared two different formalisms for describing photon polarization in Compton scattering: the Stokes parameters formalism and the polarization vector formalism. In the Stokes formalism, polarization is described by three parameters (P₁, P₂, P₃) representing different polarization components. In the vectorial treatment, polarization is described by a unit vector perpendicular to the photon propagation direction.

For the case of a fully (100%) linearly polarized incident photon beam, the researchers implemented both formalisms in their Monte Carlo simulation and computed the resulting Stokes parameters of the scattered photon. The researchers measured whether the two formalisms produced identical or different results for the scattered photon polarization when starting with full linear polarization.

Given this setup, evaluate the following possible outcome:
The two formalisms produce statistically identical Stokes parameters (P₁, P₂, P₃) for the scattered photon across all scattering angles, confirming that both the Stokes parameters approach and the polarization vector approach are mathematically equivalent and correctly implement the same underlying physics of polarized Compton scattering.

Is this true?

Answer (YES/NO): YES